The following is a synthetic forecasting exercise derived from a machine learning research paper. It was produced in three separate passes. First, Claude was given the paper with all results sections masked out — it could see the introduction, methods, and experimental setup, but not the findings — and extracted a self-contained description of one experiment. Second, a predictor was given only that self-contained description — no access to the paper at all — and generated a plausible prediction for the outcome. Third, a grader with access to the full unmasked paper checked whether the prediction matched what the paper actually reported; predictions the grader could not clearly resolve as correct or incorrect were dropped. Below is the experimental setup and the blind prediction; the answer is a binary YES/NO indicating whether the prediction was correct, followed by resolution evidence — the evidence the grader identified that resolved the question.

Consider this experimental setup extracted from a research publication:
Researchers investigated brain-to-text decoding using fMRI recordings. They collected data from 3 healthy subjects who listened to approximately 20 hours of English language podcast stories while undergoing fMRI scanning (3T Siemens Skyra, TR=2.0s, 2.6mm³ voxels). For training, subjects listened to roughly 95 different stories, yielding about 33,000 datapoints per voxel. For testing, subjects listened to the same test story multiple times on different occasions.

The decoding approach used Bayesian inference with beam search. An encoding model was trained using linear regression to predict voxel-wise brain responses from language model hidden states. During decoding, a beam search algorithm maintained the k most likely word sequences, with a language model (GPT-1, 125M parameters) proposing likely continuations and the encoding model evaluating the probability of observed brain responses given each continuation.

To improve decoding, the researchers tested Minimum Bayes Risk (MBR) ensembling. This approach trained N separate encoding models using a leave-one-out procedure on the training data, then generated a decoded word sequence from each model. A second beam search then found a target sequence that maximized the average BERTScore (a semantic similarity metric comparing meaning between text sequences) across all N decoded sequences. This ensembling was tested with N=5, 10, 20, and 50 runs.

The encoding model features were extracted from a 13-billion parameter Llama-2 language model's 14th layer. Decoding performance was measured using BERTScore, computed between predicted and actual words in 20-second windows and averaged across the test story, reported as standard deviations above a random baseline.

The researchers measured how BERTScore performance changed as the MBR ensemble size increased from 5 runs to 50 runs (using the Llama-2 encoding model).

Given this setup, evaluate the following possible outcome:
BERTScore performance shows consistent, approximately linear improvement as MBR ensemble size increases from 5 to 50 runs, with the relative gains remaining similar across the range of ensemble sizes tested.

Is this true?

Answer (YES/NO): NO